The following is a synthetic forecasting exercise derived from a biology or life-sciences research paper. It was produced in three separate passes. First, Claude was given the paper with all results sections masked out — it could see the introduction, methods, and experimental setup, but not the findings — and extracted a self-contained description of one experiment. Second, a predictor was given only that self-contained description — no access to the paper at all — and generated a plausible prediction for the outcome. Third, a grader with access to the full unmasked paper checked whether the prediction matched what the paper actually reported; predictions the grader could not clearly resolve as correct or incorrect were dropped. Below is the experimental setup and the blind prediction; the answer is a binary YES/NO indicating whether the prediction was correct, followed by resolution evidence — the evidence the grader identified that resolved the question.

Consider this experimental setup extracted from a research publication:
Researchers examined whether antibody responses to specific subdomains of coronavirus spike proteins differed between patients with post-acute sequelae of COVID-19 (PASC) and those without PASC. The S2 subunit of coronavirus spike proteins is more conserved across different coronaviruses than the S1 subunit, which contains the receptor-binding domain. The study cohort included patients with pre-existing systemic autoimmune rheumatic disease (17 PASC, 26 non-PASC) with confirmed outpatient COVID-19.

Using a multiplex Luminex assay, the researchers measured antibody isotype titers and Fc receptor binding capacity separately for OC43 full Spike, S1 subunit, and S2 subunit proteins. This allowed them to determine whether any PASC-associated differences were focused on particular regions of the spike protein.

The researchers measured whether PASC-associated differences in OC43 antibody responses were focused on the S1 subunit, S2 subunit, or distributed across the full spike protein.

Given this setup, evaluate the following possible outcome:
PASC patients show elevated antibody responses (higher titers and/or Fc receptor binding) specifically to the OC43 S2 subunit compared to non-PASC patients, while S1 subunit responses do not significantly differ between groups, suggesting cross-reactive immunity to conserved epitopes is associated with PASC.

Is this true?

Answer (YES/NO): YES